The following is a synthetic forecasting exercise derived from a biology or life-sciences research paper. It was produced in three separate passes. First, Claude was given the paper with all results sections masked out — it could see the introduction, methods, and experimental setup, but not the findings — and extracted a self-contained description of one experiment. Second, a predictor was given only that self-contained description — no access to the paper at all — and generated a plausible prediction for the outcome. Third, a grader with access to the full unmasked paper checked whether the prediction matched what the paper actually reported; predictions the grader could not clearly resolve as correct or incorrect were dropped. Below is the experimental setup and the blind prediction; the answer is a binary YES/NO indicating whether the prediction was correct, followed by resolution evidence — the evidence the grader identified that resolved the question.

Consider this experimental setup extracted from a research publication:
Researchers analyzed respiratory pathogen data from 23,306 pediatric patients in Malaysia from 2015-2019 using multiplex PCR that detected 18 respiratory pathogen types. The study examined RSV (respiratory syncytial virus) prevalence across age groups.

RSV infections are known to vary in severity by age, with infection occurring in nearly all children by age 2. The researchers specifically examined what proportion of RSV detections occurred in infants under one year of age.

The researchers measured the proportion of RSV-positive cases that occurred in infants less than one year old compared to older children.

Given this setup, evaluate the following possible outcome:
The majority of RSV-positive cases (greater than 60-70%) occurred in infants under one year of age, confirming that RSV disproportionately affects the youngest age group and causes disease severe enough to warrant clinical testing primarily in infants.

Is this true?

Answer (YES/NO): NO